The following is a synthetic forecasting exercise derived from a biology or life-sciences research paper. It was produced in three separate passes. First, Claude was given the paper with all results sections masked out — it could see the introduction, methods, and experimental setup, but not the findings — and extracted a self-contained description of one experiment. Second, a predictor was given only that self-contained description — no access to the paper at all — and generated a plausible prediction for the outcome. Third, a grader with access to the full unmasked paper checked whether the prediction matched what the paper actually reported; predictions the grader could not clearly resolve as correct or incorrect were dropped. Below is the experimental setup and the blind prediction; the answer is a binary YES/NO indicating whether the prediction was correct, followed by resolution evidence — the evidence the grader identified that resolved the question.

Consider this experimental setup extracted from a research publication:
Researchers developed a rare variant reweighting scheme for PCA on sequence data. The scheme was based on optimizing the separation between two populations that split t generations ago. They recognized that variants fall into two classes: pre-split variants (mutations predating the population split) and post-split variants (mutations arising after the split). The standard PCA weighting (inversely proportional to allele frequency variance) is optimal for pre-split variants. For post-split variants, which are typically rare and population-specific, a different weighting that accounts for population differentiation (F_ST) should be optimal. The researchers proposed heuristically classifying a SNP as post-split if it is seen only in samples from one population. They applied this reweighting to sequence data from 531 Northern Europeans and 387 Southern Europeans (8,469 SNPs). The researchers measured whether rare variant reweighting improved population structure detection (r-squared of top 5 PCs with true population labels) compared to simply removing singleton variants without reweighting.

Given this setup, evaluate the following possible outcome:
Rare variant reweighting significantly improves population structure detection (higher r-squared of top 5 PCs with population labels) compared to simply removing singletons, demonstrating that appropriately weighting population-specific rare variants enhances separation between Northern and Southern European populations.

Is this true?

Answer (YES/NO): NO